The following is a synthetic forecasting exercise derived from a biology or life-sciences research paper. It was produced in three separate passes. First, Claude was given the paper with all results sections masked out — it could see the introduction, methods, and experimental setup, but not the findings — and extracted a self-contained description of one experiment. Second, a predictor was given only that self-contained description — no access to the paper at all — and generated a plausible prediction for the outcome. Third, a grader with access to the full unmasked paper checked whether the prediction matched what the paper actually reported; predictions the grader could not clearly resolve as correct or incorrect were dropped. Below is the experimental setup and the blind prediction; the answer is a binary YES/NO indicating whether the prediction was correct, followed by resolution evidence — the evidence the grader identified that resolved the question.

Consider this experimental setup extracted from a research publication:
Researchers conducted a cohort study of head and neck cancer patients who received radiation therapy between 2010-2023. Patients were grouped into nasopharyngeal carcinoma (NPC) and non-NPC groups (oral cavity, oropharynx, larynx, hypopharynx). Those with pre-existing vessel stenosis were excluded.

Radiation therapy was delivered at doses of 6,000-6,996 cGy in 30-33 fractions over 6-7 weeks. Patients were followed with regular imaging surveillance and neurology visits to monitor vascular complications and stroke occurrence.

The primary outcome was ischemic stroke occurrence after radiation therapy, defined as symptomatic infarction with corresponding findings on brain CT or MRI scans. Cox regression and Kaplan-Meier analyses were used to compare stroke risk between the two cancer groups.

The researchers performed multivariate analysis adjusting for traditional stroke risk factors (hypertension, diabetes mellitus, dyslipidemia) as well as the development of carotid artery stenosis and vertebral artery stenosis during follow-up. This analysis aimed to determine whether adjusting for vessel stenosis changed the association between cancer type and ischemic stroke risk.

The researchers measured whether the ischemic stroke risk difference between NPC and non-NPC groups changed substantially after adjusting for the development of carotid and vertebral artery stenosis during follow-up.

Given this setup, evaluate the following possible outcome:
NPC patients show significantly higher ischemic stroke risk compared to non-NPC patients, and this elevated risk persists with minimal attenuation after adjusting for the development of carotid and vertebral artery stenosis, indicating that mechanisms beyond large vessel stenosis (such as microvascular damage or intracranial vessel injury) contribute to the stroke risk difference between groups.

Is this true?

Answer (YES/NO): NO